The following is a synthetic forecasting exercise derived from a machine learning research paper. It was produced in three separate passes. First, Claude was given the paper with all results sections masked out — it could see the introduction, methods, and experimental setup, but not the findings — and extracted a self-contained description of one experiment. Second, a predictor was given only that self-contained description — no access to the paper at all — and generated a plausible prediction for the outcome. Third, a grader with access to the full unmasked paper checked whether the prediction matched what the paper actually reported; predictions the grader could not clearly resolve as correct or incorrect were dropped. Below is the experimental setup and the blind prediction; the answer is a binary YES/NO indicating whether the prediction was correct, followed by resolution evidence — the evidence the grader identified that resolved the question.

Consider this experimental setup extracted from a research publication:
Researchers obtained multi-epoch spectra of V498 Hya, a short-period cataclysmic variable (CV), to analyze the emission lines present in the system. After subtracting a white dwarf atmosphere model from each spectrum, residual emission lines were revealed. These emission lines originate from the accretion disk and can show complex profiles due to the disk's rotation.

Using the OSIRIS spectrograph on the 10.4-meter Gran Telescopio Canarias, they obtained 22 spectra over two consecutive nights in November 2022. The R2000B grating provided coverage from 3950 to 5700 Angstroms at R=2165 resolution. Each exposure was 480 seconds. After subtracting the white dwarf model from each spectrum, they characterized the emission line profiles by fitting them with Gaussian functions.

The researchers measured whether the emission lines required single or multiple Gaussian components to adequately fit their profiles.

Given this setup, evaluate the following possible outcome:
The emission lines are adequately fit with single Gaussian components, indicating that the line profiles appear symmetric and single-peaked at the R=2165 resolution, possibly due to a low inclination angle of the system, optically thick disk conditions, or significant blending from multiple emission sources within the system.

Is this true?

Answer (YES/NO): NO